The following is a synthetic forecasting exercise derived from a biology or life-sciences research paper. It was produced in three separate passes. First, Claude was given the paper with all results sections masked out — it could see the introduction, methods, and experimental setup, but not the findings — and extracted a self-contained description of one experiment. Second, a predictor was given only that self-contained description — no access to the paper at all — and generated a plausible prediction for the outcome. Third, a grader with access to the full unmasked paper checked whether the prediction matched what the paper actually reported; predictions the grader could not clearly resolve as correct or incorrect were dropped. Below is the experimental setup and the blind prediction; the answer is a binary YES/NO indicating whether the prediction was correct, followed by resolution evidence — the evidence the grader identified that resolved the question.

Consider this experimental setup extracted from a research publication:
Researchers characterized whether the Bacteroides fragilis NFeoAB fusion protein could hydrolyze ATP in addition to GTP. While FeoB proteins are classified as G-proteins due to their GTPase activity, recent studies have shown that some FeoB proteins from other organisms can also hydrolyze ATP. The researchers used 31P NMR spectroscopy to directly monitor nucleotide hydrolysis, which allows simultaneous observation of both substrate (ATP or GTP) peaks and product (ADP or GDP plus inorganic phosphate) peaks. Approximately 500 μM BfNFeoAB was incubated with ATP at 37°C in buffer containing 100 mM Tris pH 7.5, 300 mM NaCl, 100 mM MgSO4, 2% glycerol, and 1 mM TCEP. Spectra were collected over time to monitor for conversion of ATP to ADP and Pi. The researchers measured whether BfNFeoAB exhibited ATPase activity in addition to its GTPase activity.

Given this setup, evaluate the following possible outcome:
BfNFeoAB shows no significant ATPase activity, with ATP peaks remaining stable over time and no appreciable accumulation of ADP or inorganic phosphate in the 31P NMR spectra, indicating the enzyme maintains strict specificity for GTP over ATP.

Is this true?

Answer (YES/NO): YES